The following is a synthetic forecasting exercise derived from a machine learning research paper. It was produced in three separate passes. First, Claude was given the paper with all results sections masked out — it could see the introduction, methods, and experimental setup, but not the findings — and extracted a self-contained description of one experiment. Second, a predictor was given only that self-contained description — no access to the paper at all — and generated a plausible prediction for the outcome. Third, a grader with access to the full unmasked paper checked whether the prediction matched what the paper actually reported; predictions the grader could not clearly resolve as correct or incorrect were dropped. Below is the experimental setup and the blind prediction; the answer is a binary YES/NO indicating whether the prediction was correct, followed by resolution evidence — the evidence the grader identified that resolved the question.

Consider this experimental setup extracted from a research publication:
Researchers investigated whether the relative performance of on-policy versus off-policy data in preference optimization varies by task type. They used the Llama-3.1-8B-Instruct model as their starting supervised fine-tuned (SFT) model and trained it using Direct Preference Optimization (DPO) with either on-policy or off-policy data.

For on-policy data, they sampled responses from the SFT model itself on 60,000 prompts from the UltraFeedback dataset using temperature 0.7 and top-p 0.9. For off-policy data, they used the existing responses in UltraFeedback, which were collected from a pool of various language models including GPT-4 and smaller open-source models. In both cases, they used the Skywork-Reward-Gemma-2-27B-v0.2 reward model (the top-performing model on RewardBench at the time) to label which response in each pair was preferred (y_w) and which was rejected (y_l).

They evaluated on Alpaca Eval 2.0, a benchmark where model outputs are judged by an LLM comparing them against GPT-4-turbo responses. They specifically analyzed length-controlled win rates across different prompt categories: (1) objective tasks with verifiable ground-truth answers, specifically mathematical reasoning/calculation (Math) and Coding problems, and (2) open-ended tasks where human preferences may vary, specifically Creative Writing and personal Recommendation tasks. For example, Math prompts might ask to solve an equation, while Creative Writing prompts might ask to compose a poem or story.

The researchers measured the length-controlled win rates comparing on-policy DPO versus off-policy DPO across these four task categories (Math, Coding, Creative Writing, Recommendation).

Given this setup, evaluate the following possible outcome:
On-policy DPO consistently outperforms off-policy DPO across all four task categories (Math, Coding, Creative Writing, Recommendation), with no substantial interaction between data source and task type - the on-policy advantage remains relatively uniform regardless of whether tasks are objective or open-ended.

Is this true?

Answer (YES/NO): NO